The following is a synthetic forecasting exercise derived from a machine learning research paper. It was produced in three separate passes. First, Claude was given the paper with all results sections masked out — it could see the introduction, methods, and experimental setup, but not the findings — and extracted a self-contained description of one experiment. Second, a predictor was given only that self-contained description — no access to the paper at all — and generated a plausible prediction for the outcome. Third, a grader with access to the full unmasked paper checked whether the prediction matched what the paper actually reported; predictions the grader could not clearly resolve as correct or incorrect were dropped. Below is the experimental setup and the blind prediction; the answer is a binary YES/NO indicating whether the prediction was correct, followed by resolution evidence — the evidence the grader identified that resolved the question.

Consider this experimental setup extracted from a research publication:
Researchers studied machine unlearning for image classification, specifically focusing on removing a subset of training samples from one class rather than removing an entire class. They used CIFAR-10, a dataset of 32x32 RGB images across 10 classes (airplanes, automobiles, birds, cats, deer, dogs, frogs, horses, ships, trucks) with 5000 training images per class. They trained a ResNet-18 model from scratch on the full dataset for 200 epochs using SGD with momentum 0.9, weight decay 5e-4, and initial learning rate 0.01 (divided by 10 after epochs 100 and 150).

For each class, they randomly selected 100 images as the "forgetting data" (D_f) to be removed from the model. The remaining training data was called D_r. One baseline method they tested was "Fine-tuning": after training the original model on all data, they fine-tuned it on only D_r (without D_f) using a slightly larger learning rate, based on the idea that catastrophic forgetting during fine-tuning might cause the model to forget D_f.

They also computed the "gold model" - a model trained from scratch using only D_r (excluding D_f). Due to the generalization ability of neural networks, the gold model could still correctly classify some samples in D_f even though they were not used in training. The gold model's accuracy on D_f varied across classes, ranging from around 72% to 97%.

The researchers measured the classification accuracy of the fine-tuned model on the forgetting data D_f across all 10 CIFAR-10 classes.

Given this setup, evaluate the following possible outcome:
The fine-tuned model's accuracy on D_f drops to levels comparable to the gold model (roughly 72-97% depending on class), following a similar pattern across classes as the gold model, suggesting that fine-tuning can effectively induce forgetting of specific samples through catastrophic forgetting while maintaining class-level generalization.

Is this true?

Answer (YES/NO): NO